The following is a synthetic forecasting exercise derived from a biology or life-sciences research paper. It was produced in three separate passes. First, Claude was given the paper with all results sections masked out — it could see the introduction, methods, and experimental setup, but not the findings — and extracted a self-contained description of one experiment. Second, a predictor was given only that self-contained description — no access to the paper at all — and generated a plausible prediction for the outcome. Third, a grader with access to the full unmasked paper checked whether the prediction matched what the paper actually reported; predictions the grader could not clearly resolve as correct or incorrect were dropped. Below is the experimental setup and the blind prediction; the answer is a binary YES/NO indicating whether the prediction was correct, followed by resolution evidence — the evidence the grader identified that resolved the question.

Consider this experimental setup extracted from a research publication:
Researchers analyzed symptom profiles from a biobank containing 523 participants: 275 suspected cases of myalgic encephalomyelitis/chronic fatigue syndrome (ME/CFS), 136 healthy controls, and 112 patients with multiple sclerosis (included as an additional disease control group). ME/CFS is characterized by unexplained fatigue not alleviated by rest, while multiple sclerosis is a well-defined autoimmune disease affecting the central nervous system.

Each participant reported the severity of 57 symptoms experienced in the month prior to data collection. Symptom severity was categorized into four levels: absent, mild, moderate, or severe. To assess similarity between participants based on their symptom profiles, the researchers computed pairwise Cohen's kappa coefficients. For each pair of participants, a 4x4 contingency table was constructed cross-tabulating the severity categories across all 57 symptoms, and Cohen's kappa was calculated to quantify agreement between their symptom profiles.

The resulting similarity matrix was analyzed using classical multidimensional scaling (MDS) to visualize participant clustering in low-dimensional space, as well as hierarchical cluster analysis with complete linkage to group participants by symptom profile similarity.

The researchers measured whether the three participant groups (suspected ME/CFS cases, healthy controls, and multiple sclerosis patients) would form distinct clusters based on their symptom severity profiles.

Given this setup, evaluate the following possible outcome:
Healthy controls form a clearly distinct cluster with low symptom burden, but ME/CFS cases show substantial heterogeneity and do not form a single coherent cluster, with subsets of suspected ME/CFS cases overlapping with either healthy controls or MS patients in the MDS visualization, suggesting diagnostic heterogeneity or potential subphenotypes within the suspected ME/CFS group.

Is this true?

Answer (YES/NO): YES